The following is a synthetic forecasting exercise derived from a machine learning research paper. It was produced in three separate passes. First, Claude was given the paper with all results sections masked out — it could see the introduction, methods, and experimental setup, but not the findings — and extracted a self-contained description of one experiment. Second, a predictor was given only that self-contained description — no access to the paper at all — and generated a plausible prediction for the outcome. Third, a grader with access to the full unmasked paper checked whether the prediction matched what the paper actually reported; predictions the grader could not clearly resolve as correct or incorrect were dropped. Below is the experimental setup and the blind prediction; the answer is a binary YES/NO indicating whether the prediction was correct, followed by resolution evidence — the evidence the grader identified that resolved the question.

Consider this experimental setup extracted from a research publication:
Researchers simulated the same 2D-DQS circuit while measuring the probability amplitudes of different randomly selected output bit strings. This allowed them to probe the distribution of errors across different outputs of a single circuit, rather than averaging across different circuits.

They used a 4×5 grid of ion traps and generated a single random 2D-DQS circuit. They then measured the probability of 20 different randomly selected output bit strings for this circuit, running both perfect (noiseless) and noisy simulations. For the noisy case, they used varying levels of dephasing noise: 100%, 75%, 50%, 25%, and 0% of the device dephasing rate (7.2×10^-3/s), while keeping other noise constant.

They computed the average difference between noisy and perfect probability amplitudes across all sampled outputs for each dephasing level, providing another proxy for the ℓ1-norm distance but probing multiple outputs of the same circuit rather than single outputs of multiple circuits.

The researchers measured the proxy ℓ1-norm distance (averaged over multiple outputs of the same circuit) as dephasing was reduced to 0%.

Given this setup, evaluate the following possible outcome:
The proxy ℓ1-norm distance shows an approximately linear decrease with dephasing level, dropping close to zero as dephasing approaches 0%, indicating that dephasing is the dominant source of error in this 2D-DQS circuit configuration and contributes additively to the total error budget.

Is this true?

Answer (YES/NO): NO